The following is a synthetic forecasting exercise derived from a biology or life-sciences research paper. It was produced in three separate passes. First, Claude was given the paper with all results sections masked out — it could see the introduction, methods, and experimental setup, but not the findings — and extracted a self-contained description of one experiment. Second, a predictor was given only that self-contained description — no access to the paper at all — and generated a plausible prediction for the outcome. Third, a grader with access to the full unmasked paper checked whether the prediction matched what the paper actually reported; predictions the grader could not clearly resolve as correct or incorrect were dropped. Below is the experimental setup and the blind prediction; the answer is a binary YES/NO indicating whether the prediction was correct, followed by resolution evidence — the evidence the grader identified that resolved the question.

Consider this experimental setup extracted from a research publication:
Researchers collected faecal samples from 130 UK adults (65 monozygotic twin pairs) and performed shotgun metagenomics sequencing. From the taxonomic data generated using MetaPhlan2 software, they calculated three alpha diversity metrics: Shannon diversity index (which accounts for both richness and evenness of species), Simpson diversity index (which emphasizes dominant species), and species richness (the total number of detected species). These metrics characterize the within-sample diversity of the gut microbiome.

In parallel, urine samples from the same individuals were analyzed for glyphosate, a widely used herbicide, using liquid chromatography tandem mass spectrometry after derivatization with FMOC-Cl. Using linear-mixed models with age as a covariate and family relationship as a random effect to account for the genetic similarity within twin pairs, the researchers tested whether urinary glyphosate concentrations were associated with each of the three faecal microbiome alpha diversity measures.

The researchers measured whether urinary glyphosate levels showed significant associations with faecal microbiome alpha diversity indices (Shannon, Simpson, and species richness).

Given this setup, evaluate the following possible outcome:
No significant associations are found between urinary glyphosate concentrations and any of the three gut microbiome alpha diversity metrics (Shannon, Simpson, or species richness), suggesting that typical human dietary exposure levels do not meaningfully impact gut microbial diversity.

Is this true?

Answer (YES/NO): NO